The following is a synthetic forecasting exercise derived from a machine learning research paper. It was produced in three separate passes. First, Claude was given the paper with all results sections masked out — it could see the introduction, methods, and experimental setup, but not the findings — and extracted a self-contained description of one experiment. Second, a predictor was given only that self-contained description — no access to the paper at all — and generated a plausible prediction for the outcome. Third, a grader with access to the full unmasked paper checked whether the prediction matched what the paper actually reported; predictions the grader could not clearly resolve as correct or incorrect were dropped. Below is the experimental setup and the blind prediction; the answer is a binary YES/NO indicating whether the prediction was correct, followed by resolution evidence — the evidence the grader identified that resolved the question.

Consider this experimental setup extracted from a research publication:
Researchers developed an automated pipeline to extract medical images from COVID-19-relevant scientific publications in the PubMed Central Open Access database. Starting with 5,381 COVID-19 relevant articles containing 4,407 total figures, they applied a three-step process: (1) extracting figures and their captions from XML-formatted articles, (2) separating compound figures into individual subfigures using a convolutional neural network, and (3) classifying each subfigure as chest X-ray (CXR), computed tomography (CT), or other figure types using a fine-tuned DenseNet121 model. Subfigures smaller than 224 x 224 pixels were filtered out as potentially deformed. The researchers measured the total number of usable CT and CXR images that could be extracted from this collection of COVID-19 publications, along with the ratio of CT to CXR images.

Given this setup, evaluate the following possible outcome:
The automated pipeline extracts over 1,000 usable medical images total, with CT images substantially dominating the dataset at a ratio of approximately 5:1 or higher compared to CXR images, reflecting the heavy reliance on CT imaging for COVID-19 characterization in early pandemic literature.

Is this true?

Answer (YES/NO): YES